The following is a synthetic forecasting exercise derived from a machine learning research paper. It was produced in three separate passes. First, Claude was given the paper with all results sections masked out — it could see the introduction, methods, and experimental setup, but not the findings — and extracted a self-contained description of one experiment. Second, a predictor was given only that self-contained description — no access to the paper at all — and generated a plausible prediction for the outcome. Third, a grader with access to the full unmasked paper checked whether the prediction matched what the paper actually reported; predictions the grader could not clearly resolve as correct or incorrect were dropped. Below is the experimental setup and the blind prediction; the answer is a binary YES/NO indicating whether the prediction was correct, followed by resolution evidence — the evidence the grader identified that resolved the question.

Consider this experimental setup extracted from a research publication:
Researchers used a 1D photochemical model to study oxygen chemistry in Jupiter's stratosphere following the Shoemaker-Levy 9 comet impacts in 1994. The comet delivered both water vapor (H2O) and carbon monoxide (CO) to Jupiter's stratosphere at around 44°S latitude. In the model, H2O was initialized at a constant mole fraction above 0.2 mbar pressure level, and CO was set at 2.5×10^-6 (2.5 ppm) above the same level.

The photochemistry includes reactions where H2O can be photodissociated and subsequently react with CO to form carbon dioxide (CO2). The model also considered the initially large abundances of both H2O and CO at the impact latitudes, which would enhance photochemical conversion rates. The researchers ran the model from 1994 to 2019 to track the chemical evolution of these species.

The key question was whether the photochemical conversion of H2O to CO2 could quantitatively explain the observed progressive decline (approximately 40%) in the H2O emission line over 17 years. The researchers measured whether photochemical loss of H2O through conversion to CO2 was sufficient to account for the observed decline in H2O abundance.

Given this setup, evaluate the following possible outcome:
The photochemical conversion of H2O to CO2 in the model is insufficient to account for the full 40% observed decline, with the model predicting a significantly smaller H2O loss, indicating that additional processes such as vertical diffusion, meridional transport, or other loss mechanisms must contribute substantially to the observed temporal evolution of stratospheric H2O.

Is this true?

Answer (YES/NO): YES